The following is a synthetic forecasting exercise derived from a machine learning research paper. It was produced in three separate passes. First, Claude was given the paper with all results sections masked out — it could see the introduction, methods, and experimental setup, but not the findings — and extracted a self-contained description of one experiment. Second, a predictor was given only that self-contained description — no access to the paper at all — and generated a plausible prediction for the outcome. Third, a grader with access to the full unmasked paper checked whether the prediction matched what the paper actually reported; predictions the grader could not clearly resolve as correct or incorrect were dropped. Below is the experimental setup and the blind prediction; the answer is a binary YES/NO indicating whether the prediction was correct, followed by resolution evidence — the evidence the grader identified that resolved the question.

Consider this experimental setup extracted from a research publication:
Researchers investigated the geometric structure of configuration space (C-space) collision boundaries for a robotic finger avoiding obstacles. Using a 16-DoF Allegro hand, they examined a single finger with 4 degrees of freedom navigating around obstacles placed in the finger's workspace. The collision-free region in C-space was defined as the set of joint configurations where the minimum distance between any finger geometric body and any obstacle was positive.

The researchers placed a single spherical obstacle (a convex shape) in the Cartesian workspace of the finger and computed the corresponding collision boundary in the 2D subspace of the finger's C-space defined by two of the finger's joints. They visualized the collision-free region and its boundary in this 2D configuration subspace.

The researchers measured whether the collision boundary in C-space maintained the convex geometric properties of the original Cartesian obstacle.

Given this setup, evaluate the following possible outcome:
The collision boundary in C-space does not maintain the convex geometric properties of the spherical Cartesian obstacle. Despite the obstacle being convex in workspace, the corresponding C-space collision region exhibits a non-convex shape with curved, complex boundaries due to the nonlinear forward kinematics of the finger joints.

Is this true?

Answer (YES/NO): YES